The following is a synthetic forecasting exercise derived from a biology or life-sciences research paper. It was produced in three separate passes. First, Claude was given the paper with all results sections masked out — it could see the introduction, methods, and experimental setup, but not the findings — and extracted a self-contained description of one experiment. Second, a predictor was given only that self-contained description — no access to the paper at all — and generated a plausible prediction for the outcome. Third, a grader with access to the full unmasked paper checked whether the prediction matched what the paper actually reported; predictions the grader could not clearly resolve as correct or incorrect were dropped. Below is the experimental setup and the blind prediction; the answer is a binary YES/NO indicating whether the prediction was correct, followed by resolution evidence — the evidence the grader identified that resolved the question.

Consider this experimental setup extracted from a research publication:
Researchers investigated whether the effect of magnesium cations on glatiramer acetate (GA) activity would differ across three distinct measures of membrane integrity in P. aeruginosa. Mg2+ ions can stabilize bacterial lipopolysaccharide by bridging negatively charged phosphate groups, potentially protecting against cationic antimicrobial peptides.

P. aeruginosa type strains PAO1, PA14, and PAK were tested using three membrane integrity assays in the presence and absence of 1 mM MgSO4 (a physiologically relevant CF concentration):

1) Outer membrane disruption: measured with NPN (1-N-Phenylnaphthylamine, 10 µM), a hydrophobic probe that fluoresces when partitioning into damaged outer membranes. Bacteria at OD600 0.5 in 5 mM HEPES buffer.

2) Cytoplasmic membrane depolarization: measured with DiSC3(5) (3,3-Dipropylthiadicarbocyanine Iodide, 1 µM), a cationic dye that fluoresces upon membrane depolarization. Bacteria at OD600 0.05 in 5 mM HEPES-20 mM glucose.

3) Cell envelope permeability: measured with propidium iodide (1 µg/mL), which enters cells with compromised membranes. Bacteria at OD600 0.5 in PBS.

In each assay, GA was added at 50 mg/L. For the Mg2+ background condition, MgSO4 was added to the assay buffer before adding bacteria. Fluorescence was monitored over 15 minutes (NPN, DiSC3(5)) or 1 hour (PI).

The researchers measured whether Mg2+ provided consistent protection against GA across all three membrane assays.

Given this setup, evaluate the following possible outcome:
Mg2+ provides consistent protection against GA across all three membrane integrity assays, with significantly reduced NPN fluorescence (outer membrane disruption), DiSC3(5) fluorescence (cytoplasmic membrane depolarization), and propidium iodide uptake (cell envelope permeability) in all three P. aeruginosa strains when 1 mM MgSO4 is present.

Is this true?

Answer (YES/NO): NO